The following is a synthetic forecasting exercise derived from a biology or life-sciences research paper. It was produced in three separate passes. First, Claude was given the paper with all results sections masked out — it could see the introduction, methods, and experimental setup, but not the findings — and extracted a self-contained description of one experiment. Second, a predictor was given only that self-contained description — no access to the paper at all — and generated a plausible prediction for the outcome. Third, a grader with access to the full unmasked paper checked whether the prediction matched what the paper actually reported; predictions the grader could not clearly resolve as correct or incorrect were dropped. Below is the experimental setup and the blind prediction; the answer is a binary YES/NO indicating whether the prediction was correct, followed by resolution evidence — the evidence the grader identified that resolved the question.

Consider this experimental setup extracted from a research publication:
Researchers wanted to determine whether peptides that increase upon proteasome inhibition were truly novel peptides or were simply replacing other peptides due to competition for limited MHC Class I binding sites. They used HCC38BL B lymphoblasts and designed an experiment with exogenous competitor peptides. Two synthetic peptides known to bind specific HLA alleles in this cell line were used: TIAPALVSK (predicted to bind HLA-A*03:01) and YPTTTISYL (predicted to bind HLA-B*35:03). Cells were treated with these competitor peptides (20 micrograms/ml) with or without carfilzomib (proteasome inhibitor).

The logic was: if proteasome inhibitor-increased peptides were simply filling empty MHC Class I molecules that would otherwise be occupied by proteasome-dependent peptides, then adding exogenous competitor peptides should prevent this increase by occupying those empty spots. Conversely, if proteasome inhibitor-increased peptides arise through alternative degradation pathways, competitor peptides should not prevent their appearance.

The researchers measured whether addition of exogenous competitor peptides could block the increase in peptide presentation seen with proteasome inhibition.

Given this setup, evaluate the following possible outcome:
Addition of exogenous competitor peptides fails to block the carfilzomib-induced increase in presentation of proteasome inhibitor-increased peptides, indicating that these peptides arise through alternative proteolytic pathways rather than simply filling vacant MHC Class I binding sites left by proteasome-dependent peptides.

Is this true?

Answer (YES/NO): YES